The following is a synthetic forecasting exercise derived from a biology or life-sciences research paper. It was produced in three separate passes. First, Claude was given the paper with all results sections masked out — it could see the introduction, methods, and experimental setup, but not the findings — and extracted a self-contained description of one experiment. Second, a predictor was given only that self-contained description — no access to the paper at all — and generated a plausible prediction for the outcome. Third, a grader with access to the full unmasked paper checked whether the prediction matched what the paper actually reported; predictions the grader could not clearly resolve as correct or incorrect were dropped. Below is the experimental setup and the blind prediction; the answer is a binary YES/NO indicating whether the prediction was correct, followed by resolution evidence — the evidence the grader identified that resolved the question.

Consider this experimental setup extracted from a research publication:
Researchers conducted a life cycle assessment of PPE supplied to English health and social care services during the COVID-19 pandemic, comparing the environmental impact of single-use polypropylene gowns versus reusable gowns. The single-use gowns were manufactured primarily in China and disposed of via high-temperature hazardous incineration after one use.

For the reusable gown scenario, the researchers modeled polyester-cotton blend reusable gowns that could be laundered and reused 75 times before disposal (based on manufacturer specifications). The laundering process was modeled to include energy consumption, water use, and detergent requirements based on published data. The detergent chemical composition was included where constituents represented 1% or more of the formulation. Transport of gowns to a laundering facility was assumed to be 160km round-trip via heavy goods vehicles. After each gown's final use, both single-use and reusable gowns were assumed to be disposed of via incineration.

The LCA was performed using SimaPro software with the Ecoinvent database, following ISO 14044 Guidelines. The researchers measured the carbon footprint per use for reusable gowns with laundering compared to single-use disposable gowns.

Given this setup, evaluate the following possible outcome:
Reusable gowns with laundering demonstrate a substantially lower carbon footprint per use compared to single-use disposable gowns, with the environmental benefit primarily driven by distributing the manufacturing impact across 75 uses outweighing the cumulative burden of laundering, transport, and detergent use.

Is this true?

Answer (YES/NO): YES